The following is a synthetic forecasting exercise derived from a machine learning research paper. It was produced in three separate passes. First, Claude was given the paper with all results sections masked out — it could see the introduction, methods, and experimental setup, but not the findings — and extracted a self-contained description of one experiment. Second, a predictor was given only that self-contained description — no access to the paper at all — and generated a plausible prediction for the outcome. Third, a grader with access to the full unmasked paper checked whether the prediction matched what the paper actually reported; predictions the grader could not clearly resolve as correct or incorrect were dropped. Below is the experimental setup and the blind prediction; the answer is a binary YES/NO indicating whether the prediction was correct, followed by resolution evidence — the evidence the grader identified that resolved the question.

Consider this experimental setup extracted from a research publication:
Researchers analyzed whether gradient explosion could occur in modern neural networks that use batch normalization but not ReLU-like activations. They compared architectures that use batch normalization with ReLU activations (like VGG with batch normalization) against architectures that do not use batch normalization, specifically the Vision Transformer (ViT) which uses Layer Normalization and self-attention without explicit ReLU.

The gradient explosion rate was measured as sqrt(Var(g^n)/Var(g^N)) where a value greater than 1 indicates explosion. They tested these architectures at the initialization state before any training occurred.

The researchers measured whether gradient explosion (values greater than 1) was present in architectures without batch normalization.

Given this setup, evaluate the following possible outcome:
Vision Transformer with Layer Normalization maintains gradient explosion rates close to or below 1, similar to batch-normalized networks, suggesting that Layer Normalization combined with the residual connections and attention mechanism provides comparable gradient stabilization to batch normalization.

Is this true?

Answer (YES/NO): NO